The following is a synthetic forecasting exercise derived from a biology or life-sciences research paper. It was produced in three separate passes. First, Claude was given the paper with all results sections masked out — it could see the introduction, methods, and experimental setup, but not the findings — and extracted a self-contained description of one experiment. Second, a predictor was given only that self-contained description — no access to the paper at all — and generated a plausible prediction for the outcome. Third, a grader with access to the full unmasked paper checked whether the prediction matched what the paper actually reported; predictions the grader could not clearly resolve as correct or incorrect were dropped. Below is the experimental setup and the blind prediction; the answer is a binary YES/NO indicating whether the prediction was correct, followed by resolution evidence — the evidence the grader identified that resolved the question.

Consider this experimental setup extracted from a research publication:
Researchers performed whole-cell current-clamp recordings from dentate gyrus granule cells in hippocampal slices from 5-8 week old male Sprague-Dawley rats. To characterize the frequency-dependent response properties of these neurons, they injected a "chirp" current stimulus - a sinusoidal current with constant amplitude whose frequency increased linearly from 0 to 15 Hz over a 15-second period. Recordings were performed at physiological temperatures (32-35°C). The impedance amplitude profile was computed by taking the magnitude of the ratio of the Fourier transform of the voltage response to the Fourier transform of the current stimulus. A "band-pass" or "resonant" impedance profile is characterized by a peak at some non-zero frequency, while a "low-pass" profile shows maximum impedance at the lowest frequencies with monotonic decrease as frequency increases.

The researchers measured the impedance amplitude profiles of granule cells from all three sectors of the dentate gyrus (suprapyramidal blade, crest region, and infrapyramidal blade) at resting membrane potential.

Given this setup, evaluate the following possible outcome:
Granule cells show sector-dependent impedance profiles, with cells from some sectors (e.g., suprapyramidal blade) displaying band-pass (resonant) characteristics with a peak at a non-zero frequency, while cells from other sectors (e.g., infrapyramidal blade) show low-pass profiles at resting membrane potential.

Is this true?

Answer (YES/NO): NO